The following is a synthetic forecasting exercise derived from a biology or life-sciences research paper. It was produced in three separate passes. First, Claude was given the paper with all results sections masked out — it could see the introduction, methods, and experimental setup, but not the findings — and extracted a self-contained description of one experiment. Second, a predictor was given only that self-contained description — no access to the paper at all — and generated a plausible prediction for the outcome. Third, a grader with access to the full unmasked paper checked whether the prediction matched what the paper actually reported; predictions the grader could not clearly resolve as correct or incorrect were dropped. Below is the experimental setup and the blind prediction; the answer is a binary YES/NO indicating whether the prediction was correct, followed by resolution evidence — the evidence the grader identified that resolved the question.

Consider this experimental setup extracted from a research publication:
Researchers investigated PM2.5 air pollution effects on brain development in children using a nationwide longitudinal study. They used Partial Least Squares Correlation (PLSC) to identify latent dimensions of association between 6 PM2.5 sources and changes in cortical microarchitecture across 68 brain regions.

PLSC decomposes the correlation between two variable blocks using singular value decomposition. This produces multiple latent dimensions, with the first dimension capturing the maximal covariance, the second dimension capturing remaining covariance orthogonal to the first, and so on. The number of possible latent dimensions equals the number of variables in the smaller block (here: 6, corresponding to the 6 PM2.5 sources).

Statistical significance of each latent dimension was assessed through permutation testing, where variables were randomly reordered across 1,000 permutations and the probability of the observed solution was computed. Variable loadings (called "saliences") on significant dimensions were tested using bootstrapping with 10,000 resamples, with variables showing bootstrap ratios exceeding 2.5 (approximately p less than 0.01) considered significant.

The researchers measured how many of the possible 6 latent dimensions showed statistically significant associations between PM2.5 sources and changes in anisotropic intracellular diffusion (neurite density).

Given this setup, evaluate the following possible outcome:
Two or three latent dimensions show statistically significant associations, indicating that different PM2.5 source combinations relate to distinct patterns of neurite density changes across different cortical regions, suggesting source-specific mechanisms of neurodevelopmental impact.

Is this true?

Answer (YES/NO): NO